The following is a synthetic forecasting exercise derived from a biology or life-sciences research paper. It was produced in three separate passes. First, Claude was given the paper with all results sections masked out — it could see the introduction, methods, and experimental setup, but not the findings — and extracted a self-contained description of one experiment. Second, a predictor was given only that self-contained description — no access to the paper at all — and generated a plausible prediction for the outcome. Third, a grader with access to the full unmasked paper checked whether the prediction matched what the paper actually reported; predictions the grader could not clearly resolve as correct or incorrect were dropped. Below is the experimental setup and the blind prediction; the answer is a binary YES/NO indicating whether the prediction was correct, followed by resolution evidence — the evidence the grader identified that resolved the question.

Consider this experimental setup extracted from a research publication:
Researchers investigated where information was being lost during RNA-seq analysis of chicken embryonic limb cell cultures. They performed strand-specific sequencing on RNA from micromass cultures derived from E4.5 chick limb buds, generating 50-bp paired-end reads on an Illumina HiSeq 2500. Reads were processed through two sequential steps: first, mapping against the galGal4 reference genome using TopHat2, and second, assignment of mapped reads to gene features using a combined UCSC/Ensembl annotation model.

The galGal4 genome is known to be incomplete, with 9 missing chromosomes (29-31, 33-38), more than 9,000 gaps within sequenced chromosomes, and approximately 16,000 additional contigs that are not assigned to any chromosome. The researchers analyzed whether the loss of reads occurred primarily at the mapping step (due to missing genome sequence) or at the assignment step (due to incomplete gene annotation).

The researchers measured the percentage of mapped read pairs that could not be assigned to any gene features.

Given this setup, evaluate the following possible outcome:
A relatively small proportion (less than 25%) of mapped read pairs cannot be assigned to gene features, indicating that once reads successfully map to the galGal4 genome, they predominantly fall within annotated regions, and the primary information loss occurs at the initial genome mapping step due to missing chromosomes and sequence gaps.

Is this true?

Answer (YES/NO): NO